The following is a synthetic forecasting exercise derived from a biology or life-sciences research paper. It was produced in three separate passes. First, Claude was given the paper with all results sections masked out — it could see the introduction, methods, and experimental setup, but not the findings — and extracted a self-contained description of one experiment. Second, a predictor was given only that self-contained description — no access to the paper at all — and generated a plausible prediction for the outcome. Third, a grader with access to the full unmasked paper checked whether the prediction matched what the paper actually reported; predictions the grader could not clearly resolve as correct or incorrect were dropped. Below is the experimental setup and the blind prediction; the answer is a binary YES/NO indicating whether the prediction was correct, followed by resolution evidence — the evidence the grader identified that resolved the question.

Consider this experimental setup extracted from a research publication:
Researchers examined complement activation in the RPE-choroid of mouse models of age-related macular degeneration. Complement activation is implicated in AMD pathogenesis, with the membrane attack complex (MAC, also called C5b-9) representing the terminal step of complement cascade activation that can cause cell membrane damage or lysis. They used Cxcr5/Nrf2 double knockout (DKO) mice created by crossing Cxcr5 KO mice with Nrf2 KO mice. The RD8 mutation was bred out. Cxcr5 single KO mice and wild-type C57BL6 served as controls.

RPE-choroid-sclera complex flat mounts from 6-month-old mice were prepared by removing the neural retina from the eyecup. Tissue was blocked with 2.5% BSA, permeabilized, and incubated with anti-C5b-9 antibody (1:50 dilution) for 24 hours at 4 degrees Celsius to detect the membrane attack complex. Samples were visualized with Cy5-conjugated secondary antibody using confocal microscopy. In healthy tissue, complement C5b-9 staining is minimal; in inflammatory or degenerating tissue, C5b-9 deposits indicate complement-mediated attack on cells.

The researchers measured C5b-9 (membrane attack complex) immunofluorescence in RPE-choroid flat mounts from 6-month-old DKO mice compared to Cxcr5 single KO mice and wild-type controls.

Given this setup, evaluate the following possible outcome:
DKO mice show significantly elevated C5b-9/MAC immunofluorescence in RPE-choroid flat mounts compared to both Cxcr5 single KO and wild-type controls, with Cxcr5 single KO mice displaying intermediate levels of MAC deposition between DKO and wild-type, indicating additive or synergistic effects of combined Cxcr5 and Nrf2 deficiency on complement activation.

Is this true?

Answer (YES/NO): NO